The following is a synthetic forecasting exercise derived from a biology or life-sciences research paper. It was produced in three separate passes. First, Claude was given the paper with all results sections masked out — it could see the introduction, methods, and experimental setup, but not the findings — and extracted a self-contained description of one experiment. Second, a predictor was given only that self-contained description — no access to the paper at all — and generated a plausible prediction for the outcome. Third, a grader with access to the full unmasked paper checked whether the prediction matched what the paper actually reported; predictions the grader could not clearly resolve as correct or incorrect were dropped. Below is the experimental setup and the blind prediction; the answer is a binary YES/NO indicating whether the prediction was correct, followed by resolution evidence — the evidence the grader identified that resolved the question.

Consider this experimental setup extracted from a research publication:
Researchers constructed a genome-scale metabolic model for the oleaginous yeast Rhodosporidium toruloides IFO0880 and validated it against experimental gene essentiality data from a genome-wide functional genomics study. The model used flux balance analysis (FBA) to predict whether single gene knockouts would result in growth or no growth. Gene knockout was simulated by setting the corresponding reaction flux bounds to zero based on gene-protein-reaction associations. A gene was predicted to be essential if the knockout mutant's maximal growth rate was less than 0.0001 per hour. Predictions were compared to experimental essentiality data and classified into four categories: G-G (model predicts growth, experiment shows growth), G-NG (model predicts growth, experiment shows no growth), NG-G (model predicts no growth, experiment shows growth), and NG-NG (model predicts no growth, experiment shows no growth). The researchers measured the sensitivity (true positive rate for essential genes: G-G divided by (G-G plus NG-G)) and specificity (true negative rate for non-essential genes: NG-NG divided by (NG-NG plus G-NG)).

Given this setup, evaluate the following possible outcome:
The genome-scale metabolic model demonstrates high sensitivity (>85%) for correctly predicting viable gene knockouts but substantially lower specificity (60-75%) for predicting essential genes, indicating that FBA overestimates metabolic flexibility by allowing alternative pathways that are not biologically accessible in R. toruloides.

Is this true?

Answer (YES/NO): NO